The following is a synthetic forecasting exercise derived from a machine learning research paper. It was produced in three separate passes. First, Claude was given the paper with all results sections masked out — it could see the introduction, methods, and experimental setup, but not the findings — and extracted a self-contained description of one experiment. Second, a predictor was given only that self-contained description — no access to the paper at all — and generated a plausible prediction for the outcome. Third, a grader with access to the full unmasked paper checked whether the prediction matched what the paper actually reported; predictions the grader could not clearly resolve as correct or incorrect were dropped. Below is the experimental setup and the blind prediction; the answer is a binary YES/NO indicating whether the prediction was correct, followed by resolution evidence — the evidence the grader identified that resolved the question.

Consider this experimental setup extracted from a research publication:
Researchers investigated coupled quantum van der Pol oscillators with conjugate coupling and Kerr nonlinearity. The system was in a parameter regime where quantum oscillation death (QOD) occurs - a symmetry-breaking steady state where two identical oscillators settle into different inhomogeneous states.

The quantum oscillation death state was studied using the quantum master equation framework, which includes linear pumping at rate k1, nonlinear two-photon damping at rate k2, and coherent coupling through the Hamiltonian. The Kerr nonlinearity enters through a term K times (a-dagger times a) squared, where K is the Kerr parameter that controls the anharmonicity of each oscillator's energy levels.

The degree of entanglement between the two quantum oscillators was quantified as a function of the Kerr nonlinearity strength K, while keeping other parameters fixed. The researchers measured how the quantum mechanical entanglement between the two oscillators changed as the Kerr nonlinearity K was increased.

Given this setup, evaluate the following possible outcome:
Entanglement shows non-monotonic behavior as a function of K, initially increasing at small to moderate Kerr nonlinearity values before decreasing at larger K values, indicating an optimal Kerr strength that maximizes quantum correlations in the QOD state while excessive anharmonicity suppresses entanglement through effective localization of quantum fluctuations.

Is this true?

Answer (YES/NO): NO